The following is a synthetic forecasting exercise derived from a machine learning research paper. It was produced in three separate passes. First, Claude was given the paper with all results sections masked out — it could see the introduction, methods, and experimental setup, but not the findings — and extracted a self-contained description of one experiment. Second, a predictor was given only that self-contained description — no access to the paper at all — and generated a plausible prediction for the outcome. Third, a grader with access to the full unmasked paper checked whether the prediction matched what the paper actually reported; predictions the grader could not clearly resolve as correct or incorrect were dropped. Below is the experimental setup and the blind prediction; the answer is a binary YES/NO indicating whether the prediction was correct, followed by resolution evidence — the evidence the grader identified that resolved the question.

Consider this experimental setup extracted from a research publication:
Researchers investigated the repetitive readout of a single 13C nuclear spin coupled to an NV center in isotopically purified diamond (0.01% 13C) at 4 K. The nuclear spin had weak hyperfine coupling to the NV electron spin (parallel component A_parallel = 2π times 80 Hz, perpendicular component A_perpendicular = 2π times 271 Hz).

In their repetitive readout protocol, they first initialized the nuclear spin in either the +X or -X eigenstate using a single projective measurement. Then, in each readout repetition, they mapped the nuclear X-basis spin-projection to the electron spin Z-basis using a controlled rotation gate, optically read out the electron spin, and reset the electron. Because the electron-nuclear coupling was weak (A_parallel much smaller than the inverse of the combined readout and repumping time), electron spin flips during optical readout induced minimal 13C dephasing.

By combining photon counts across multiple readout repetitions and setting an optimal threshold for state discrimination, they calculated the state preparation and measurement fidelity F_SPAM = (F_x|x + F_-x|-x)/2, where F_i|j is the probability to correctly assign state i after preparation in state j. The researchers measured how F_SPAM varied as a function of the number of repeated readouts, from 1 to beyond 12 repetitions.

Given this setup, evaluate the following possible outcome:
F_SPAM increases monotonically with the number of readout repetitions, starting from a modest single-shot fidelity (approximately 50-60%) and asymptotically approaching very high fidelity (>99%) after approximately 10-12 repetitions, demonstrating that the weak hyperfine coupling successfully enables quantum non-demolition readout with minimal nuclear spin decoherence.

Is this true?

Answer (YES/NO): NO